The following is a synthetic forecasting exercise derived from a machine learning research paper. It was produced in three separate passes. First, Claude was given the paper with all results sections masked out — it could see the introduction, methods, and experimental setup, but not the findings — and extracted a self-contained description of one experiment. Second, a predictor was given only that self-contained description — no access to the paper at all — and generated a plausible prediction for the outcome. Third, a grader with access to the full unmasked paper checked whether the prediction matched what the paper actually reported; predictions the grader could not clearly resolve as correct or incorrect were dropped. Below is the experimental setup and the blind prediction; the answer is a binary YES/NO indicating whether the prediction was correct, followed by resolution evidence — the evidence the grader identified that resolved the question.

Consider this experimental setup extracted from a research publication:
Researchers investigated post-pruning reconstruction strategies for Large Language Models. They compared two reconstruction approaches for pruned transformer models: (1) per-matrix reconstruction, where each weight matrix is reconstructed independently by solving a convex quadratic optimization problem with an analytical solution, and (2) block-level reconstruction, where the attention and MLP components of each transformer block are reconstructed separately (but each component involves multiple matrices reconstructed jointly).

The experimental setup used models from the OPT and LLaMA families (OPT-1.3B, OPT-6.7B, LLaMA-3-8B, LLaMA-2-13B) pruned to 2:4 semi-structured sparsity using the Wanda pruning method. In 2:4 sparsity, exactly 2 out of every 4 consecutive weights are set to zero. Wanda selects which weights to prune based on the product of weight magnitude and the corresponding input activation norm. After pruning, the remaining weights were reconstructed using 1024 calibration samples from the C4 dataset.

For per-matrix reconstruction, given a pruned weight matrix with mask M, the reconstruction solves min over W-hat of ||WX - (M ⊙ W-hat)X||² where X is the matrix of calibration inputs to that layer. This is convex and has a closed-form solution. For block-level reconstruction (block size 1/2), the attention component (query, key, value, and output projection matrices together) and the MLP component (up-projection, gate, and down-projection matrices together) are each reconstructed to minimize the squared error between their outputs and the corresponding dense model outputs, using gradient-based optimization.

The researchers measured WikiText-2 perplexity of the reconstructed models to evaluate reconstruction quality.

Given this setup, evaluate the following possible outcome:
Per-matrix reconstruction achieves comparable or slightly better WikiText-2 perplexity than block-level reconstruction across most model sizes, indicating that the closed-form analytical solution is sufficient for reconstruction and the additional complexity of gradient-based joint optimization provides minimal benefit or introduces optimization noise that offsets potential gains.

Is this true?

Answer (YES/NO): NO